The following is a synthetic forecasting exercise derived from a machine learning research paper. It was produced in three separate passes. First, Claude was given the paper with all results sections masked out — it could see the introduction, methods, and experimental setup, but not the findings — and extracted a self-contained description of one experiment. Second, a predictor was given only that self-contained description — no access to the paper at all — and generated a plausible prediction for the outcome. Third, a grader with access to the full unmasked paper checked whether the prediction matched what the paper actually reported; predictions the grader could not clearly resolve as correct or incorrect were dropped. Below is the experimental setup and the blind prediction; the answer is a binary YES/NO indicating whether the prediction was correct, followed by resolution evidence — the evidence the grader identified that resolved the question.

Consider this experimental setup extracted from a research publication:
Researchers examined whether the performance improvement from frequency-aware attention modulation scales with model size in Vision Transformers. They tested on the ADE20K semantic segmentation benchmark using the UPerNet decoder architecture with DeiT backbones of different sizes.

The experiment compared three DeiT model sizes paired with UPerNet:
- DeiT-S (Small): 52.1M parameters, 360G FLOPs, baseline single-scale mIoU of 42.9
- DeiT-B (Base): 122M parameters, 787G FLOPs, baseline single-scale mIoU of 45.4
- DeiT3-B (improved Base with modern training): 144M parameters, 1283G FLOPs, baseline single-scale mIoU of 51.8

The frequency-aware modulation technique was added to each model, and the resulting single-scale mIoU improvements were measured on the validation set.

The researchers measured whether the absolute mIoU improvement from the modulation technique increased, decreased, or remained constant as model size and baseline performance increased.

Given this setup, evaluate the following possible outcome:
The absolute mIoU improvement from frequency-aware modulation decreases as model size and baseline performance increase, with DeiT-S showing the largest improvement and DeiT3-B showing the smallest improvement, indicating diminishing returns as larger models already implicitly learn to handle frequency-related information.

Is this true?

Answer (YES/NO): YES